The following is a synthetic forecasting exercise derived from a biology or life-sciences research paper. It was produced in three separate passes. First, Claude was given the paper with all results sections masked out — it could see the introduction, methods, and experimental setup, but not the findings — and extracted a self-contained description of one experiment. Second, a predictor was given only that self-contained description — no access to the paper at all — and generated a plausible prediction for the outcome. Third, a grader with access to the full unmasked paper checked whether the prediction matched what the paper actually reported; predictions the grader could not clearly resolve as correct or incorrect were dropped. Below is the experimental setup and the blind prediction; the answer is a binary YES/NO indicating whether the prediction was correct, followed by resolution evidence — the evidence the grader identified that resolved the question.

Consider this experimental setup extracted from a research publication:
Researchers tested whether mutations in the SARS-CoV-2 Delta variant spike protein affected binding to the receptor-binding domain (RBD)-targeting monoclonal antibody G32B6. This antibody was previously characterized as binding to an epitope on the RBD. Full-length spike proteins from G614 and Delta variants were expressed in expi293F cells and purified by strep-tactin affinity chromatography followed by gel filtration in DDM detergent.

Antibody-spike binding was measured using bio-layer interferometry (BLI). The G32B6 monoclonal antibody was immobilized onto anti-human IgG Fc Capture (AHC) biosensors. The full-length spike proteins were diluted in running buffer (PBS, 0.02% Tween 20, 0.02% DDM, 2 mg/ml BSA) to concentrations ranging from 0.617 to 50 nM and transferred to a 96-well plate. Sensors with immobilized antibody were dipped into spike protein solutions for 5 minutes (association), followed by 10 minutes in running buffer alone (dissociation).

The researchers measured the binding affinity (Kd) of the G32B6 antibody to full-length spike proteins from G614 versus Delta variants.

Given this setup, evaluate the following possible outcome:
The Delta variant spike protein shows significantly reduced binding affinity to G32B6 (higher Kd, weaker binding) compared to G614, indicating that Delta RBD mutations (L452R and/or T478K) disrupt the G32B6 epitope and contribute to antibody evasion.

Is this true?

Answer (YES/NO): NO